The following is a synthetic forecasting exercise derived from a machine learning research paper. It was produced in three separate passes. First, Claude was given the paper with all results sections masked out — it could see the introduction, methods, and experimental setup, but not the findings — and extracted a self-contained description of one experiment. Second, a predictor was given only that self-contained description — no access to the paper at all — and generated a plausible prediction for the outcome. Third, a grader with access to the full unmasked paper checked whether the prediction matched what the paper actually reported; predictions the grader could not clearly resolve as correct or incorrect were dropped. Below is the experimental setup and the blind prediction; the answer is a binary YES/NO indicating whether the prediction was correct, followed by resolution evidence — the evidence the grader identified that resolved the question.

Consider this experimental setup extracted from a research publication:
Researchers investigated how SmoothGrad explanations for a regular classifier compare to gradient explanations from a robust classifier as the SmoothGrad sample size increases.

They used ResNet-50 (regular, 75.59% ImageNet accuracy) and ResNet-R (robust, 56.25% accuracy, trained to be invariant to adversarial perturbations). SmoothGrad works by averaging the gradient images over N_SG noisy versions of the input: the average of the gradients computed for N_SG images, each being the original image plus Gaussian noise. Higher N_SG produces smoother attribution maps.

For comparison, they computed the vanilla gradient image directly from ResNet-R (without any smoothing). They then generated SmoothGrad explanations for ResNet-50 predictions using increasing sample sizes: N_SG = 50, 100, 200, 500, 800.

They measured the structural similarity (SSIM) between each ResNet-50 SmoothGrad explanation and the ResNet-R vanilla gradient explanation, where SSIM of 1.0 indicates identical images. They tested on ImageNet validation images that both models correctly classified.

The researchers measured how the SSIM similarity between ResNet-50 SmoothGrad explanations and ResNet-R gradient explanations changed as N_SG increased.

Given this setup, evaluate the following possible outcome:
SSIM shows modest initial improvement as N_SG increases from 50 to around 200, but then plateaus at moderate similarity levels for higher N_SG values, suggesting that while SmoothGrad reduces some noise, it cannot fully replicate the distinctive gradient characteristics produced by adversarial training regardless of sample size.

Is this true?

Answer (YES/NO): NO